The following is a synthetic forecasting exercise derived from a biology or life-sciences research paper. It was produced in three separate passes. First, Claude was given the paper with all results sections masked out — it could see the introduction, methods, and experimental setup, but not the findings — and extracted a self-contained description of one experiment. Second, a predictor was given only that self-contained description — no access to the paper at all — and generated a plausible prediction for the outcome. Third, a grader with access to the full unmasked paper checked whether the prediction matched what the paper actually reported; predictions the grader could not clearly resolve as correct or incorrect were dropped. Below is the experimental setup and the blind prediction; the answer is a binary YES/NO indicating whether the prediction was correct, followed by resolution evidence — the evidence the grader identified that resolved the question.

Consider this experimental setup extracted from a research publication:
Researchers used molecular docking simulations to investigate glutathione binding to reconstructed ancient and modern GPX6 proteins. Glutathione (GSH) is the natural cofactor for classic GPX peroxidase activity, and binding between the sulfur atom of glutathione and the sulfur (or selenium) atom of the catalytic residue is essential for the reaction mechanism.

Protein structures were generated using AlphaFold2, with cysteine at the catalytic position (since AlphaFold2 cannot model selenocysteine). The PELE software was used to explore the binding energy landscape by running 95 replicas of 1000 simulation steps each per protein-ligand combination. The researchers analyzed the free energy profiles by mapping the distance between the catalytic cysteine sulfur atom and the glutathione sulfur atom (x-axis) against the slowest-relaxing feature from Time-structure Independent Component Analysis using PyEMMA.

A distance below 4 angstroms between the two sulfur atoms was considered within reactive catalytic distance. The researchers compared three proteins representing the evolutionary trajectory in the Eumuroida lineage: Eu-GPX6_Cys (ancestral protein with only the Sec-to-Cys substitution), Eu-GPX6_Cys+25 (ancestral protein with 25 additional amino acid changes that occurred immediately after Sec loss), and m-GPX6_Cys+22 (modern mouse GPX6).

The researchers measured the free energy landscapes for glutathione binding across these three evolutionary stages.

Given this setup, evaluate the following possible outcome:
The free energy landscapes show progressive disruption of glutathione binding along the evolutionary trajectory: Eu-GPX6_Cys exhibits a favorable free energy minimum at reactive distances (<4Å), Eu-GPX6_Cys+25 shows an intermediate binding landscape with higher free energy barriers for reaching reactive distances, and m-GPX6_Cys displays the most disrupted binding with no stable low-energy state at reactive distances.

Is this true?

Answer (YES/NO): NO